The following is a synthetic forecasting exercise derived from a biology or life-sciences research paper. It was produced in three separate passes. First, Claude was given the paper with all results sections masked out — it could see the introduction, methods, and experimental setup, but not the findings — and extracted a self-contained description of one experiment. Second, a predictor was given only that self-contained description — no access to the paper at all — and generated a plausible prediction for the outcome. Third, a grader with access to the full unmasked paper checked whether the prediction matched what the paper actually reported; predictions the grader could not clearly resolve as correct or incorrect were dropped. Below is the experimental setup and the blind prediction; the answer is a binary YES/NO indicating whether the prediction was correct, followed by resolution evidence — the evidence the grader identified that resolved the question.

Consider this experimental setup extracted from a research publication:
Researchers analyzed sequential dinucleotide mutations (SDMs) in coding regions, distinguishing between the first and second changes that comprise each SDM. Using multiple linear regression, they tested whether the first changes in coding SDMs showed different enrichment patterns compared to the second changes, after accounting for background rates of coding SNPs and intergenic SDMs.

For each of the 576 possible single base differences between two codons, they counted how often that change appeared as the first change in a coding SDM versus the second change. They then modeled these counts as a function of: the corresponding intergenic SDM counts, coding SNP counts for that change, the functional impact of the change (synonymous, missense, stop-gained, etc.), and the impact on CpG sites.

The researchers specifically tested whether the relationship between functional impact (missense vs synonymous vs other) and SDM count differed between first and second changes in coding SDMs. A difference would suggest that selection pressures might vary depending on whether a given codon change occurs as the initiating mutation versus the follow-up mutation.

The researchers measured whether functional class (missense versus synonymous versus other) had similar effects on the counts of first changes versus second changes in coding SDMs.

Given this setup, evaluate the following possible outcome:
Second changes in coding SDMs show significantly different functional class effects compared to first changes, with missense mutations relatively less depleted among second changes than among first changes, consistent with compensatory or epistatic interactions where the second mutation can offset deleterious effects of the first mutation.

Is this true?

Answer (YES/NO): NO